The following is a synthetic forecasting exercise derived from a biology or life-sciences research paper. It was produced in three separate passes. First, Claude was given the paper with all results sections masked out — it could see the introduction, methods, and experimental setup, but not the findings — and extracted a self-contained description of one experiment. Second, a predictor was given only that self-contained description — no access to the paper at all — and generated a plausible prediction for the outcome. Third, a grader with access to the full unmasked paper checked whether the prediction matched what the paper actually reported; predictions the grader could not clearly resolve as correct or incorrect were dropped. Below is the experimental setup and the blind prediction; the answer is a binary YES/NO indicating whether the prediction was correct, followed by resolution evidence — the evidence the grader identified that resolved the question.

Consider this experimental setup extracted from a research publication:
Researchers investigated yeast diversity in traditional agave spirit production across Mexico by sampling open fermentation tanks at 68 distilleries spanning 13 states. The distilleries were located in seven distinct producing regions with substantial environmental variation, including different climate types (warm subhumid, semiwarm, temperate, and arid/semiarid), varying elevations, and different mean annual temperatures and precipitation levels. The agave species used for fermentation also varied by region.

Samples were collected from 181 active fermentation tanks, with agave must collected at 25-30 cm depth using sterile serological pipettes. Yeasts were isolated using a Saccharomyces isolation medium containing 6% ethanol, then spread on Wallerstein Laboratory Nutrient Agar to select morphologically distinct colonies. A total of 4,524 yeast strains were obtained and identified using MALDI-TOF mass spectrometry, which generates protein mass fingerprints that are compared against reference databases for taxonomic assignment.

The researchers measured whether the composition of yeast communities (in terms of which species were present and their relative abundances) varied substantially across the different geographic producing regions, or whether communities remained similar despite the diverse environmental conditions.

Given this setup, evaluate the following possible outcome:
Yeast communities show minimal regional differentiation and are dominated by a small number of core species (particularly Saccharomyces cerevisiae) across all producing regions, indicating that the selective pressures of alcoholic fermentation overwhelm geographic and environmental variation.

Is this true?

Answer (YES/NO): YES